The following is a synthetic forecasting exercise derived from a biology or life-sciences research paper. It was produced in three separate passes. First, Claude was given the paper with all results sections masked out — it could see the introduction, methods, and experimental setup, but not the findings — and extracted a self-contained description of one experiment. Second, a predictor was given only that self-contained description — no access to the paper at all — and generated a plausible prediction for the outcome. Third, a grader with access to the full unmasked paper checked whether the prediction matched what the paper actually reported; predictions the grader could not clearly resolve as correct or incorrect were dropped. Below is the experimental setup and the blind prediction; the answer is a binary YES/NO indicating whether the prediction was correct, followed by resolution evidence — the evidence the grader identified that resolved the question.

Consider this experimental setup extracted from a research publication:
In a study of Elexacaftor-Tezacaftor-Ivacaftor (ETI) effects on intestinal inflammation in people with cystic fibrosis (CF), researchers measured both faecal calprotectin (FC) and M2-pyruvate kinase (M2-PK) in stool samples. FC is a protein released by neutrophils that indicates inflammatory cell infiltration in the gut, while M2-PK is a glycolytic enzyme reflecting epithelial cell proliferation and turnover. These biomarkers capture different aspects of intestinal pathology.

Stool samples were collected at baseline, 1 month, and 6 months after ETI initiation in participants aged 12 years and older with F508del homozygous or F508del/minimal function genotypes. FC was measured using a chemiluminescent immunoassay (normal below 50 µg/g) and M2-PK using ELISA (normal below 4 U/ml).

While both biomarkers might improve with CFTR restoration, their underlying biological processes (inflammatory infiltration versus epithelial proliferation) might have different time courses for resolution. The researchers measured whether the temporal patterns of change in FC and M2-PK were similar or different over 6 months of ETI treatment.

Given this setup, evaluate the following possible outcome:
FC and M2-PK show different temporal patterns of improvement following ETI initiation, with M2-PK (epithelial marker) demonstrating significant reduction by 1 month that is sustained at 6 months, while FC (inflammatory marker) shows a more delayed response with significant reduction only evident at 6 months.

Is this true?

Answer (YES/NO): NO